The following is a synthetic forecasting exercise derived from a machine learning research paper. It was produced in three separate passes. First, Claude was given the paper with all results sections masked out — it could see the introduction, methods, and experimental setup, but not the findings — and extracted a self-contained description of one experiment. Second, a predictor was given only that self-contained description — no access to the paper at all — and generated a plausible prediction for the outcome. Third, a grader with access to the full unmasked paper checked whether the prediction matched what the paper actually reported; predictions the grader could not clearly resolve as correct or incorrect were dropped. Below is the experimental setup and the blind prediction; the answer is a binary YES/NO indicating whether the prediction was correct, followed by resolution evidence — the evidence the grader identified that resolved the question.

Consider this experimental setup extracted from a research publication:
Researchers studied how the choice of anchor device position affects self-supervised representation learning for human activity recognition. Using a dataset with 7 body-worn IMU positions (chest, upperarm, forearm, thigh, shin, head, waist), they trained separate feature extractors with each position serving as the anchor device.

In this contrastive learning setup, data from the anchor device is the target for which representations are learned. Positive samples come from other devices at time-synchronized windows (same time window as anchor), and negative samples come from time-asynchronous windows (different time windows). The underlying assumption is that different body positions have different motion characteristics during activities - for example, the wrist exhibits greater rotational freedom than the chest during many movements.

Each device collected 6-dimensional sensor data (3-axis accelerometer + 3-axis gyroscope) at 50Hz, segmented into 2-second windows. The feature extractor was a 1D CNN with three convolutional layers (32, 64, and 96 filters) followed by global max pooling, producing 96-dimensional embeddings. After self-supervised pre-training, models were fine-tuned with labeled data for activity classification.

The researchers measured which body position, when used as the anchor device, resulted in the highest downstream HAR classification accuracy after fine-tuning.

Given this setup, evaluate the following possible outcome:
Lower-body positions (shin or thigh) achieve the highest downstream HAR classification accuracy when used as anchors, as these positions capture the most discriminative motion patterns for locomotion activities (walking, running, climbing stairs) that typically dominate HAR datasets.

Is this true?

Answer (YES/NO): NO